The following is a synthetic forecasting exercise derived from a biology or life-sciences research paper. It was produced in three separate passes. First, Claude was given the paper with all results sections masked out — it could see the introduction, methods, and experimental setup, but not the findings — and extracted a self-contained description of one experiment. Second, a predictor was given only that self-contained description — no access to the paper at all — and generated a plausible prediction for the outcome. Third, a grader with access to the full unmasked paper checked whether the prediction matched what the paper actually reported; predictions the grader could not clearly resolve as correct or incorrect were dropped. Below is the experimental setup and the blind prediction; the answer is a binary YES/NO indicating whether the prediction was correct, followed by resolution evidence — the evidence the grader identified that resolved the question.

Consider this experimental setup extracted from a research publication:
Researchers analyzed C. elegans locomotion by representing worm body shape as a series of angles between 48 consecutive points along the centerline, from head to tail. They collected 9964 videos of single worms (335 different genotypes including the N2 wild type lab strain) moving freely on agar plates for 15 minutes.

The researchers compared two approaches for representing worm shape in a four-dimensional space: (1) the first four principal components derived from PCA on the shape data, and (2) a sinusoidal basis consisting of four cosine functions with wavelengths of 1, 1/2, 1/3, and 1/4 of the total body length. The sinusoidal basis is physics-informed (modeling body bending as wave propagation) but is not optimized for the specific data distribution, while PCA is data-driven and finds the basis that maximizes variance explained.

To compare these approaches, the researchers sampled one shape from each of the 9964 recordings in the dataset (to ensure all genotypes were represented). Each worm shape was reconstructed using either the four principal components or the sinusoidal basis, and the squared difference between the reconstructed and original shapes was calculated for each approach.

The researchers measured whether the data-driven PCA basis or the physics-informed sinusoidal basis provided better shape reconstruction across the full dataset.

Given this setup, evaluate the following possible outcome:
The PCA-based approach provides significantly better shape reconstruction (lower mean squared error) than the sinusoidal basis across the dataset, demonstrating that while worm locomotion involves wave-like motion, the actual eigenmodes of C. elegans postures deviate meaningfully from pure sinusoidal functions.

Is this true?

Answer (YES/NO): NO